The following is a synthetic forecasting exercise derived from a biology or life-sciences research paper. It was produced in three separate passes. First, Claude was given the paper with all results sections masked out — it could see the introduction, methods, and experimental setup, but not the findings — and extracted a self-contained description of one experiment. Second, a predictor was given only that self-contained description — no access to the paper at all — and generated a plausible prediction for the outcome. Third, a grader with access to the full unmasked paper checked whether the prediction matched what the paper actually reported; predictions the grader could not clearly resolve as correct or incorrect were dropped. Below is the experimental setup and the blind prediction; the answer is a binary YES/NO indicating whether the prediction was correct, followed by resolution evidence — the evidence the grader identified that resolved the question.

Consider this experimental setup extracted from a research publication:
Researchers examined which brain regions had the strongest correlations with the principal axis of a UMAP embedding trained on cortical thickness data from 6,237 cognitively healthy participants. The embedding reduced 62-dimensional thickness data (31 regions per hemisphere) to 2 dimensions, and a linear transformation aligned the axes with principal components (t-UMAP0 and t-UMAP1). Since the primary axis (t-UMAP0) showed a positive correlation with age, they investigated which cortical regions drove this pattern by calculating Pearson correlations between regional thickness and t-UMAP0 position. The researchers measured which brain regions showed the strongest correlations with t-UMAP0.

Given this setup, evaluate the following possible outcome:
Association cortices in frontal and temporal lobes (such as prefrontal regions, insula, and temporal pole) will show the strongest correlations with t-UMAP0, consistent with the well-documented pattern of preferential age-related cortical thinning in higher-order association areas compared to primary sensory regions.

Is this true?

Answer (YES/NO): NO